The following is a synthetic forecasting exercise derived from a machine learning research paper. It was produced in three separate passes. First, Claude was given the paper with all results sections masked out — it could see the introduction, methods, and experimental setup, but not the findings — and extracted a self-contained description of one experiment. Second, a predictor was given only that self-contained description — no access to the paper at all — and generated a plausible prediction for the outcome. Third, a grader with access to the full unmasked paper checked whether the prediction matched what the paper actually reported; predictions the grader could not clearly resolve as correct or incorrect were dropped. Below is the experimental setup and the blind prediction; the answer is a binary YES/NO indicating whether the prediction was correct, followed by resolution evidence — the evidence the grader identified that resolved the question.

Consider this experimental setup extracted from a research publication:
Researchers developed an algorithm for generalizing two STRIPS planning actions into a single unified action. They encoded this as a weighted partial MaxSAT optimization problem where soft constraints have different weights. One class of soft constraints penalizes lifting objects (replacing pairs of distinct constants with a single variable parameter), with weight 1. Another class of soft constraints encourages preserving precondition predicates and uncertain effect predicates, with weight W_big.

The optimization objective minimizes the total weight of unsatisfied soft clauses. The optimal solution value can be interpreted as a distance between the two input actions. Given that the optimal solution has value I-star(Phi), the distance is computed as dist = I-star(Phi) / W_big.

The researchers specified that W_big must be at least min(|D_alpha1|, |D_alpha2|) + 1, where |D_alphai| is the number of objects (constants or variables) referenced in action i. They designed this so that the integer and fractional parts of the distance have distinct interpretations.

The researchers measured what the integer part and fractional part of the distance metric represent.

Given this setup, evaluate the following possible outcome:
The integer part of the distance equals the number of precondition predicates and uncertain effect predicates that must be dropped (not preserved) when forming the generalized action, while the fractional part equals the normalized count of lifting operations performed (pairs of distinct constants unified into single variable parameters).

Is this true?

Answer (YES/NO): YES